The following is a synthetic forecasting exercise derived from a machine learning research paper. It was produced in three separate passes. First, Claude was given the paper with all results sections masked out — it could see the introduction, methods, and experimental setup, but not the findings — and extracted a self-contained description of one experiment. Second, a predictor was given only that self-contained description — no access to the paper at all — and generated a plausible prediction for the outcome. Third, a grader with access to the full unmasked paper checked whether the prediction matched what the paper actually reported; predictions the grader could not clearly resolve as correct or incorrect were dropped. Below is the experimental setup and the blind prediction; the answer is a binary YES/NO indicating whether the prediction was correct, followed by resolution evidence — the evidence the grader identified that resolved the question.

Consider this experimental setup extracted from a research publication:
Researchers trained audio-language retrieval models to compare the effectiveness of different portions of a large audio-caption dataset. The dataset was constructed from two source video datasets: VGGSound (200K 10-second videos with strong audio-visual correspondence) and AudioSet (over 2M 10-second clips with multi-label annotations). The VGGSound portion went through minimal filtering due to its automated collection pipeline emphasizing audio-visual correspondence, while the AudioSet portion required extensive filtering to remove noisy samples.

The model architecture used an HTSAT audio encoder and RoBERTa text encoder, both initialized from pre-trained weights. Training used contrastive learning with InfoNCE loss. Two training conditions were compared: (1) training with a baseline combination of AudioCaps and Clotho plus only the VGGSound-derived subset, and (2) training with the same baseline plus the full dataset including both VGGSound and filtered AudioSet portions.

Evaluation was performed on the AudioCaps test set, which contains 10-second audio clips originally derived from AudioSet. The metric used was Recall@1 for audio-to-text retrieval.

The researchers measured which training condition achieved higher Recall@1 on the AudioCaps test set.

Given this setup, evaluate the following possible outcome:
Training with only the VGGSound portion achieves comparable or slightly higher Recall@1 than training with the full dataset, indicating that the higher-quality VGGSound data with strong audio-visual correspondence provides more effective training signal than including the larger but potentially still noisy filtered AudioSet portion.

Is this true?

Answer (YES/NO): NO